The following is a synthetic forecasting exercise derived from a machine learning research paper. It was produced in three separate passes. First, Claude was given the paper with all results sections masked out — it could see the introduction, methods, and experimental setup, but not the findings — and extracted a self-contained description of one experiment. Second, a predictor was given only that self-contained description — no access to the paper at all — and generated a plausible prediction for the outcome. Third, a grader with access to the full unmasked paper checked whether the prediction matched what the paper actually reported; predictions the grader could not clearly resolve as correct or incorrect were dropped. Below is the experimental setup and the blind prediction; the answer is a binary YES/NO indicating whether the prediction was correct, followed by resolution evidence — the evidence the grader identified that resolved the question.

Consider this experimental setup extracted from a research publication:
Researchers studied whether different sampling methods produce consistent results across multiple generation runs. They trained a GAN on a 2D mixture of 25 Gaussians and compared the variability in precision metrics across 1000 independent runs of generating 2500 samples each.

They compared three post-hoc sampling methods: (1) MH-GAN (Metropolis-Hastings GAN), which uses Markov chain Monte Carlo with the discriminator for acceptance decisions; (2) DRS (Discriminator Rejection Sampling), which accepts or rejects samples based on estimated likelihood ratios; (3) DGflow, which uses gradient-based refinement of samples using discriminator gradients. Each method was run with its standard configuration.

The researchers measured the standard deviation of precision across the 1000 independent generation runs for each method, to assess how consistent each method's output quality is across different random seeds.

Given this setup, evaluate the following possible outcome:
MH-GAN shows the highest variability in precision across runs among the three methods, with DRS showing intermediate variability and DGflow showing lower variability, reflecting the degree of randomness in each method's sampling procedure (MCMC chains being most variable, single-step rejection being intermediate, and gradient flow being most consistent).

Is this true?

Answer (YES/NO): NO